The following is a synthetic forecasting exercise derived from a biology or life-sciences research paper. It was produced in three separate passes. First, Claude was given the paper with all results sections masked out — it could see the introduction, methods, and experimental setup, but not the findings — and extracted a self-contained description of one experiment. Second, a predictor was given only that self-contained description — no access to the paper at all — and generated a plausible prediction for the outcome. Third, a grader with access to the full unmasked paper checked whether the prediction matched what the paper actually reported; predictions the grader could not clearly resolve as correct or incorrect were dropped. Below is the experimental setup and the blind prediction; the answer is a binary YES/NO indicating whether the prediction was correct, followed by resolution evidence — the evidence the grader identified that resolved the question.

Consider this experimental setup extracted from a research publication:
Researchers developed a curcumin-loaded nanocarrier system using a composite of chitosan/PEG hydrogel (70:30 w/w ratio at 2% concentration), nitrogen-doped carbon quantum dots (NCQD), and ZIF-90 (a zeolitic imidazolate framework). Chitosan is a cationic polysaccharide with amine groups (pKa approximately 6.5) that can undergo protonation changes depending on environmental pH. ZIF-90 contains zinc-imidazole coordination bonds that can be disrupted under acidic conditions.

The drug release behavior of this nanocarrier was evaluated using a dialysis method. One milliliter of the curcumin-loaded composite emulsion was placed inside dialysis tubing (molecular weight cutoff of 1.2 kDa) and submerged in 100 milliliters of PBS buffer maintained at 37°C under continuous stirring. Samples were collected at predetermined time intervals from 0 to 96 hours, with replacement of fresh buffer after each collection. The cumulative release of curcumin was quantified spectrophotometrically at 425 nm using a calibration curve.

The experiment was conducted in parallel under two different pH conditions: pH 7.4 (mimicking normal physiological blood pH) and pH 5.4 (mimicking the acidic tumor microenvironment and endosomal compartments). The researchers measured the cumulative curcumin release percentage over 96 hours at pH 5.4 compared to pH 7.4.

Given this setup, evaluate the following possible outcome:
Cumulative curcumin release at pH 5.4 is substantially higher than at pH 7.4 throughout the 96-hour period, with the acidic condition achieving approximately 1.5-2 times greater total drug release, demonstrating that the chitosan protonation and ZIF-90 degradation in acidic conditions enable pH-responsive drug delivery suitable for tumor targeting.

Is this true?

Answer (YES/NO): YES